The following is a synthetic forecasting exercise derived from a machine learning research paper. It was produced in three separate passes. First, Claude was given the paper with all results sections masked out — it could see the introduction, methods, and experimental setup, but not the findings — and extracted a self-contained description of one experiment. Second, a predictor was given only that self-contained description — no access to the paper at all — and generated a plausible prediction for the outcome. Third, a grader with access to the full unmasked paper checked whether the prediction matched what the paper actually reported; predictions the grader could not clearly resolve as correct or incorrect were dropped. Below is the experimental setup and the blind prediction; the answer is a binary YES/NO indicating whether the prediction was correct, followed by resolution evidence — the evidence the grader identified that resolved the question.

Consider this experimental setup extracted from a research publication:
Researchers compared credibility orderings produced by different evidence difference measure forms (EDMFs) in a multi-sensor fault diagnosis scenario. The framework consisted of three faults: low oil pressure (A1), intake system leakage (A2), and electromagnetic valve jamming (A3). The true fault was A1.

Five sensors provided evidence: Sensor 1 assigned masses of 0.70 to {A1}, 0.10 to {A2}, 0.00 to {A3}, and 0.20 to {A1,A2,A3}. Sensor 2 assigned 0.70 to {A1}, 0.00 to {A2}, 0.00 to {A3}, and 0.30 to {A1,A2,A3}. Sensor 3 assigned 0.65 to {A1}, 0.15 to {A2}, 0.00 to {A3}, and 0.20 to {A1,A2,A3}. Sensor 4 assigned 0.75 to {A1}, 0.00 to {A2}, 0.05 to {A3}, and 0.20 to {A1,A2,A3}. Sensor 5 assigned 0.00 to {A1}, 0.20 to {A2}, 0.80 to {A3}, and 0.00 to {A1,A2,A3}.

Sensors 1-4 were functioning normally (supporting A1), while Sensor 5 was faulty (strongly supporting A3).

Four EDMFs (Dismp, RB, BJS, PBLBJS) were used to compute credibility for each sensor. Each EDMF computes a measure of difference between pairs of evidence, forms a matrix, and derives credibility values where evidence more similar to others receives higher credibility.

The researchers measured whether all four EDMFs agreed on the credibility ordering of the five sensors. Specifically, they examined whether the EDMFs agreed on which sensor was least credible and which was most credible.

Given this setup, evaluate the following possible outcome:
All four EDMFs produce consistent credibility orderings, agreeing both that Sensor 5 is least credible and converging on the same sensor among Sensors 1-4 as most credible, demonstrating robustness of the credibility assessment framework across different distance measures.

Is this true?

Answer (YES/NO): NO